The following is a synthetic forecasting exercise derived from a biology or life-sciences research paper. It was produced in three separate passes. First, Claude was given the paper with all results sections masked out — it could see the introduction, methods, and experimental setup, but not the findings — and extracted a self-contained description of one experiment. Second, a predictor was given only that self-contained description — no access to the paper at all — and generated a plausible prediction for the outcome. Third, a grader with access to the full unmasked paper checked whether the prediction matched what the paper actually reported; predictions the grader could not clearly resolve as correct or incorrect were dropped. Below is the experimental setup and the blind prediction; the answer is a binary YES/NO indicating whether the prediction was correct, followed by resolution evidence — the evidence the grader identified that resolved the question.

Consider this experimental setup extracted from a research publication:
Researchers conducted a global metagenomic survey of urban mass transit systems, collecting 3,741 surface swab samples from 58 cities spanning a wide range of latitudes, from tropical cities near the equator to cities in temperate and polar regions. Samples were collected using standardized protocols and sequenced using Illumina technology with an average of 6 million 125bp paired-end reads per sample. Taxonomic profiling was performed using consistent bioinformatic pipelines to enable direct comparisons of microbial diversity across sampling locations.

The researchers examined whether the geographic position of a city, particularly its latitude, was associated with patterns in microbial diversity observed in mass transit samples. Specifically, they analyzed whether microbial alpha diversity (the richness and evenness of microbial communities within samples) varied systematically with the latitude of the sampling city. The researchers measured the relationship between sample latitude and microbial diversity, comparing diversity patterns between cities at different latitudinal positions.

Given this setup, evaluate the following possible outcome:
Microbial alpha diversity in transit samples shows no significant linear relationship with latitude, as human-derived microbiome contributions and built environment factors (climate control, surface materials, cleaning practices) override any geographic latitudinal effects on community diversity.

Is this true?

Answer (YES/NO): NO